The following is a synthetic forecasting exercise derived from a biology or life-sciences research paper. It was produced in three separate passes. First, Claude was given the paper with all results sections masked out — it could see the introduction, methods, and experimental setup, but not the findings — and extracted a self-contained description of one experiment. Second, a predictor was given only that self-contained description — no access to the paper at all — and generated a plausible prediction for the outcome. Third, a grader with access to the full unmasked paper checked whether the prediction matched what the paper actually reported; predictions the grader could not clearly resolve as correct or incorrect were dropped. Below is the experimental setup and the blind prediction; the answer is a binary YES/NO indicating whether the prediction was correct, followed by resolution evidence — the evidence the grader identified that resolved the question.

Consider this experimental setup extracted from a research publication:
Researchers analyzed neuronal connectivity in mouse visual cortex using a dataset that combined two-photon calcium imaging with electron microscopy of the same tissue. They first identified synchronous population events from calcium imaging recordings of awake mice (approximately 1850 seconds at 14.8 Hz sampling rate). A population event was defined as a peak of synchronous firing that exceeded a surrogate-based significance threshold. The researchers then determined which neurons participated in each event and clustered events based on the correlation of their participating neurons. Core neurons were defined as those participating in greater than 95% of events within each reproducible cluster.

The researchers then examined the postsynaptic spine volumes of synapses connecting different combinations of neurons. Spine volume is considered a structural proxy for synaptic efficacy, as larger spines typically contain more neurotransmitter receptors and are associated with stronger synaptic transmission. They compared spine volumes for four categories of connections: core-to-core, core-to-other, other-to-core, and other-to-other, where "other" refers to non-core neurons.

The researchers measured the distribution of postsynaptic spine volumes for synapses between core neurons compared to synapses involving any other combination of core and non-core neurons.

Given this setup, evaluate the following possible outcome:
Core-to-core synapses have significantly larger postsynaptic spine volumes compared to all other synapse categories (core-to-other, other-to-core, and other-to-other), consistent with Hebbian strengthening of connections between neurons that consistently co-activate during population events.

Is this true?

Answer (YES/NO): NO